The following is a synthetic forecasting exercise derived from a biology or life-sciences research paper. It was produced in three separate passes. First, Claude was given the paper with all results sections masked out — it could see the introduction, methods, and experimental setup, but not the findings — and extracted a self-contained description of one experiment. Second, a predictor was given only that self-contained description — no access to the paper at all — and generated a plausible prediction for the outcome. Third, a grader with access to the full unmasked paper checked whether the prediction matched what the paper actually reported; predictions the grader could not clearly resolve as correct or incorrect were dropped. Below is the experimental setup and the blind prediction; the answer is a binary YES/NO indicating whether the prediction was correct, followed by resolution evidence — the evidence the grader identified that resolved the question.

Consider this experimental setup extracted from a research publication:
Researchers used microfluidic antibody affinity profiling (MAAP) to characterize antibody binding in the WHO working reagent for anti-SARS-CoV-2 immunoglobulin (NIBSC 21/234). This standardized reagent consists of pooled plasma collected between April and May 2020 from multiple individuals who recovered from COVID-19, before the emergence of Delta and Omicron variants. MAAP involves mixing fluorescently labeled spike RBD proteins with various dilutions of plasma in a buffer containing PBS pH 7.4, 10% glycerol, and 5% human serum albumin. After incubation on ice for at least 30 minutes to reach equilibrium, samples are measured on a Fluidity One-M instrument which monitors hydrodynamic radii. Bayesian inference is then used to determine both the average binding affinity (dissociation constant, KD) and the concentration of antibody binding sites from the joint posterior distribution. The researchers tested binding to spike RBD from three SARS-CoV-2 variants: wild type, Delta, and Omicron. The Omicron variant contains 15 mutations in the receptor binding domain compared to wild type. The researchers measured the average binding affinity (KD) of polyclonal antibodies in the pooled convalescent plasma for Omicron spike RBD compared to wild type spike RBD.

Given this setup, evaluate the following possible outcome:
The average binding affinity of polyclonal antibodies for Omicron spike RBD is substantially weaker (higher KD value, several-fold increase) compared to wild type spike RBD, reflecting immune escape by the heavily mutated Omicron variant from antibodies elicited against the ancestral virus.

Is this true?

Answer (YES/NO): NO